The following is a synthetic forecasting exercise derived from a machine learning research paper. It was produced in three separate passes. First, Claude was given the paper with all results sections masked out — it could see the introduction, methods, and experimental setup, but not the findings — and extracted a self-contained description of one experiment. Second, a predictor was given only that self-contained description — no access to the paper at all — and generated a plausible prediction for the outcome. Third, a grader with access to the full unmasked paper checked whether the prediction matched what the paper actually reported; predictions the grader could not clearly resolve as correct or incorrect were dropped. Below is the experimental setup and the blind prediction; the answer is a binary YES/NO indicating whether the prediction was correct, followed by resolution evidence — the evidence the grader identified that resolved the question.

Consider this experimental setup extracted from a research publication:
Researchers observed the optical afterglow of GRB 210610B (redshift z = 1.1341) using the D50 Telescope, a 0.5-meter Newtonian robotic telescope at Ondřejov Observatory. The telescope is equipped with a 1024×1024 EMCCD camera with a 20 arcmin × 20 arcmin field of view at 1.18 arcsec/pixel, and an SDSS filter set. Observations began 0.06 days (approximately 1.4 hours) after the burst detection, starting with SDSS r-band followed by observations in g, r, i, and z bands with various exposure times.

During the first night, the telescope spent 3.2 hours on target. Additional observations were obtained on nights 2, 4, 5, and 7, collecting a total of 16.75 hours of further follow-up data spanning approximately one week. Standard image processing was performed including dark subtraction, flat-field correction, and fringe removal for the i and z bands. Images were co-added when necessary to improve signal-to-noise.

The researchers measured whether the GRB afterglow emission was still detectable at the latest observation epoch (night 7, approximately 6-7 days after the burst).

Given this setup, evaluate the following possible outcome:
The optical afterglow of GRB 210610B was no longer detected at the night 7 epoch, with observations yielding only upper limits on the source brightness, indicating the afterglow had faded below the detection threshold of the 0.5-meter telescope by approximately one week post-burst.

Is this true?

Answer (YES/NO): NO